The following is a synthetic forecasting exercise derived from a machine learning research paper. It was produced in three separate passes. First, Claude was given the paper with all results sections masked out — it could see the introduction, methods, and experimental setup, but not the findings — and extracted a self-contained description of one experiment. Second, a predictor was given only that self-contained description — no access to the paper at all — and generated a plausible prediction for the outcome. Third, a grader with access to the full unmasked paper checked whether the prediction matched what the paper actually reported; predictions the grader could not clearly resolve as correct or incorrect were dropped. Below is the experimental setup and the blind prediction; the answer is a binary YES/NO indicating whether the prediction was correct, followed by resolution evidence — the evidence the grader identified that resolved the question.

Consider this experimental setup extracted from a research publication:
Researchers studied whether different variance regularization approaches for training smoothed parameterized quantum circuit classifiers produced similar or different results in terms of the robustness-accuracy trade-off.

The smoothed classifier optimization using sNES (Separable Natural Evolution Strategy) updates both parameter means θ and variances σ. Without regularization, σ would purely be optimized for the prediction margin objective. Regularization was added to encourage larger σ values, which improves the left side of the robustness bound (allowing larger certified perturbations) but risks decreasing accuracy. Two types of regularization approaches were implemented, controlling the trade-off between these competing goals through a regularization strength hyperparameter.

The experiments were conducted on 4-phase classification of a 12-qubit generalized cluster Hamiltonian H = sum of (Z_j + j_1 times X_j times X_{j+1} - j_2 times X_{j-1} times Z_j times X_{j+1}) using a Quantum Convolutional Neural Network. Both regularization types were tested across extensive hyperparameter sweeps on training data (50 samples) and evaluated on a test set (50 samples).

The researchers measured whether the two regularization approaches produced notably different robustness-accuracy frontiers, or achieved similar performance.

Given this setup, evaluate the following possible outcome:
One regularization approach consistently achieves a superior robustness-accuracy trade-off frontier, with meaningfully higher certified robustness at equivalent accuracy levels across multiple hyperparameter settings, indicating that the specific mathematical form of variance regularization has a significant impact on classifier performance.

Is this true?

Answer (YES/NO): NO